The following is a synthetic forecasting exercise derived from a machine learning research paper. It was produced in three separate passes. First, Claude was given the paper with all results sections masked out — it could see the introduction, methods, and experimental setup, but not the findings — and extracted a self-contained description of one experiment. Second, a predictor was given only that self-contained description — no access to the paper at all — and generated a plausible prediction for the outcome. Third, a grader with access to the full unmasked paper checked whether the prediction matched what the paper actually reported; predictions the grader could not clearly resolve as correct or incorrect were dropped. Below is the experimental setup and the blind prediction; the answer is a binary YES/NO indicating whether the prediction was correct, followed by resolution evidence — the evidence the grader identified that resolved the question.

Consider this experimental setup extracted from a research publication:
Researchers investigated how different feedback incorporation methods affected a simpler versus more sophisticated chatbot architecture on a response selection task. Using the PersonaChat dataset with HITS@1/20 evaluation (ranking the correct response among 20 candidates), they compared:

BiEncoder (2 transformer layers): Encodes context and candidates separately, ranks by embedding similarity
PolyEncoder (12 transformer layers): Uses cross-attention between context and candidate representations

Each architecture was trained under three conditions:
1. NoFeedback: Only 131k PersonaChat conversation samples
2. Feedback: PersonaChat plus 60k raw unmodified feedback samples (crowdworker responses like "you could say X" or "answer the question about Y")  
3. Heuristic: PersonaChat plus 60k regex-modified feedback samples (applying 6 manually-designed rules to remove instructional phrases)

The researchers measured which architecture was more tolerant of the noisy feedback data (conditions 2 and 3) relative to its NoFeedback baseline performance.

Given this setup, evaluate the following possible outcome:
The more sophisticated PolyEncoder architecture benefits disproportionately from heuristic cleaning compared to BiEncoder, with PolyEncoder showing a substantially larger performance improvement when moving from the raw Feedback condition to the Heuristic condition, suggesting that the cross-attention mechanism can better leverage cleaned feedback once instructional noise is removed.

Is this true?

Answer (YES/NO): NO